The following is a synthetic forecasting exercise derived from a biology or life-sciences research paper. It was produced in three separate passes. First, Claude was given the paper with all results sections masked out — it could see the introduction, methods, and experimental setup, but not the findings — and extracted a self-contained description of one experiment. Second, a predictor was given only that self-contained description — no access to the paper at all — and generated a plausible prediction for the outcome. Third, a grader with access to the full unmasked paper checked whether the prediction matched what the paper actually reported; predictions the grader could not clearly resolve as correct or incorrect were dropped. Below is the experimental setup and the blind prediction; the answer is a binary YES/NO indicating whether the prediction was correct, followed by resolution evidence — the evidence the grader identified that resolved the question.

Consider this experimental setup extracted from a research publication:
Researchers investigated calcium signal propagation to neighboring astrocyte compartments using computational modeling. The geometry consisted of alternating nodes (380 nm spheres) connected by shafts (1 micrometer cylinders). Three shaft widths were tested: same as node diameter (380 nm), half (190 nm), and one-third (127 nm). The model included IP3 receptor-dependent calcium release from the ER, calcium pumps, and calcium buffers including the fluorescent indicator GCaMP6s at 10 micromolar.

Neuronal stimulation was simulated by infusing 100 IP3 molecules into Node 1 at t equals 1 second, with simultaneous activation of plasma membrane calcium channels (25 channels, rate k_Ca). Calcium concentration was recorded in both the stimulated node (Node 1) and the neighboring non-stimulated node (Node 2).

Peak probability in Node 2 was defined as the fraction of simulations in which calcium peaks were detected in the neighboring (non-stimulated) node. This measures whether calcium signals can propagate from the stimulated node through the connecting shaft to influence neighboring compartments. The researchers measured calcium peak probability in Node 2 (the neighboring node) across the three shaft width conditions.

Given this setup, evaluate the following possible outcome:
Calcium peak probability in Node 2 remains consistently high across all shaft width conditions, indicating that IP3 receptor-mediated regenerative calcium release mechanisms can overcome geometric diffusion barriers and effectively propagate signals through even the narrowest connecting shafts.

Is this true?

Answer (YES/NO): NO